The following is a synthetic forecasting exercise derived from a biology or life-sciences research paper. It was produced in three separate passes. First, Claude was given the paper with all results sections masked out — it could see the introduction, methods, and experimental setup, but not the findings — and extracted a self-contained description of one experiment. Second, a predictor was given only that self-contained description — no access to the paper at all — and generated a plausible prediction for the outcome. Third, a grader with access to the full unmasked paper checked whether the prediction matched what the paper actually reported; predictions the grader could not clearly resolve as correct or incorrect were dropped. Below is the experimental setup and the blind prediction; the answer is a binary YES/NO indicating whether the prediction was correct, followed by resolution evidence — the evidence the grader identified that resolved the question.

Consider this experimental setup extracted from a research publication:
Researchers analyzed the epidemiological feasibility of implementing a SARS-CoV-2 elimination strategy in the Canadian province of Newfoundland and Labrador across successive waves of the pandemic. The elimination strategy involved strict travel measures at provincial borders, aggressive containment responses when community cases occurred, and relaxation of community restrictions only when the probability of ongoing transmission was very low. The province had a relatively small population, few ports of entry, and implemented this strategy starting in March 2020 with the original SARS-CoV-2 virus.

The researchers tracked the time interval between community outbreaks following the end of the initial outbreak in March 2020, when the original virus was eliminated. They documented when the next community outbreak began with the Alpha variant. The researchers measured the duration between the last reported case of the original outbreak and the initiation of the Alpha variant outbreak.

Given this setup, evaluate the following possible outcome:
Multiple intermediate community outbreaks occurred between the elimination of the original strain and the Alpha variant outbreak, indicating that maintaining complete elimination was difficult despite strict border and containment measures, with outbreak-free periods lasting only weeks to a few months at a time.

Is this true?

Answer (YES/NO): NO